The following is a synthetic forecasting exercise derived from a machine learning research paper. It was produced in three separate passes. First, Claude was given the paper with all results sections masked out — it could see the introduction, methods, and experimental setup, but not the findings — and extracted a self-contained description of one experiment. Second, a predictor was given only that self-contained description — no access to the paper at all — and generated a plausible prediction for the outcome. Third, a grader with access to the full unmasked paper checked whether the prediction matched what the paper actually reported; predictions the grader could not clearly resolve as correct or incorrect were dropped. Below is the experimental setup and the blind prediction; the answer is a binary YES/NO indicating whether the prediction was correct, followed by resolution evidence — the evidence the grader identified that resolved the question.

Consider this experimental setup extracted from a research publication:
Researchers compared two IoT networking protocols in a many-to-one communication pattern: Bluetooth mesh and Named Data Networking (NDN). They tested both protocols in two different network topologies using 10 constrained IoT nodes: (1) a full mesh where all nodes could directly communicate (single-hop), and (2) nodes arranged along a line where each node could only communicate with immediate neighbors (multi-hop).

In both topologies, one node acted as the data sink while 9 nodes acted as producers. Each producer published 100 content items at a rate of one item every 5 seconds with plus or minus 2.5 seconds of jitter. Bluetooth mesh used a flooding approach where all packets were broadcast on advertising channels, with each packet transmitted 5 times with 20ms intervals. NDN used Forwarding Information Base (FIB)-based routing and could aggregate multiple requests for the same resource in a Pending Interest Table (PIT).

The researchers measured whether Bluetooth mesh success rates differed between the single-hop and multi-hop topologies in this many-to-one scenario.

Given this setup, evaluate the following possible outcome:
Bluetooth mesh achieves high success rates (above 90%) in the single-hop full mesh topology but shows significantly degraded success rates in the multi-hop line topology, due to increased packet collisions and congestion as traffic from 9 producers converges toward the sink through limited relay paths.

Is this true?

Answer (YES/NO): NO